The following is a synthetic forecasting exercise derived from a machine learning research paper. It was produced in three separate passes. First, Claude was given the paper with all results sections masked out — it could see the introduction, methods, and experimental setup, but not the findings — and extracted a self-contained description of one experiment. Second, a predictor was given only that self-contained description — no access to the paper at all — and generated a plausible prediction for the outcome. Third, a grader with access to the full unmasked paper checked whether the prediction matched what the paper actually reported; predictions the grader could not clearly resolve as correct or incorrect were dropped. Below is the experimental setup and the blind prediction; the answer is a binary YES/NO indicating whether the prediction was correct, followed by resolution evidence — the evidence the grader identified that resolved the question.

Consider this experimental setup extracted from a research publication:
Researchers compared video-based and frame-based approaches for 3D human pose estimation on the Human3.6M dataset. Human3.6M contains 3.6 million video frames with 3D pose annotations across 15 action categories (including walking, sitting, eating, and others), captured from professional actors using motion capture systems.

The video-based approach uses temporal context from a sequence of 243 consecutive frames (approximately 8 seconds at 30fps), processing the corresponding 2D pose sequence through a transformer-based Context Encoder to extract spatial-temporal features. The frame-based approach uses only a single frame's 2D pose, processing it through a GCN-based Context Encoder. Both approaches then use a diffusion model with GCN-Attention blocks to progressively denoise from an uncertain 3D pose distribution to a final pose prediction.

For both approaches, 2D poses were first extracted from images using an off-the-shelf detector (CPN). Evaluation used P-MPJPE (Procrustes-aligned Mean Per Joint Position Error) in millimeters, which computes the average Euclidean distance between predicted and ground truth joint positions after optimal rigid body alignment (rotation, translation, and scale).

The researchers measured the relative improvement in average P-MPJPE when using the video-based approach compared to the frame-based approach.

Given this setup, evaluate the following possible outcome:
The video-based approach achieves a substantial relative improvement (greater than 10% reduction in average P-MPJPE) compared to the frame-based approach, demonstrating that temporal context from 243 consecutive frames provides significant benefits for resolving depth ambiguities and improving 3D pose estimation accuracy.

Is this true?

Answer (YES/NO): YES